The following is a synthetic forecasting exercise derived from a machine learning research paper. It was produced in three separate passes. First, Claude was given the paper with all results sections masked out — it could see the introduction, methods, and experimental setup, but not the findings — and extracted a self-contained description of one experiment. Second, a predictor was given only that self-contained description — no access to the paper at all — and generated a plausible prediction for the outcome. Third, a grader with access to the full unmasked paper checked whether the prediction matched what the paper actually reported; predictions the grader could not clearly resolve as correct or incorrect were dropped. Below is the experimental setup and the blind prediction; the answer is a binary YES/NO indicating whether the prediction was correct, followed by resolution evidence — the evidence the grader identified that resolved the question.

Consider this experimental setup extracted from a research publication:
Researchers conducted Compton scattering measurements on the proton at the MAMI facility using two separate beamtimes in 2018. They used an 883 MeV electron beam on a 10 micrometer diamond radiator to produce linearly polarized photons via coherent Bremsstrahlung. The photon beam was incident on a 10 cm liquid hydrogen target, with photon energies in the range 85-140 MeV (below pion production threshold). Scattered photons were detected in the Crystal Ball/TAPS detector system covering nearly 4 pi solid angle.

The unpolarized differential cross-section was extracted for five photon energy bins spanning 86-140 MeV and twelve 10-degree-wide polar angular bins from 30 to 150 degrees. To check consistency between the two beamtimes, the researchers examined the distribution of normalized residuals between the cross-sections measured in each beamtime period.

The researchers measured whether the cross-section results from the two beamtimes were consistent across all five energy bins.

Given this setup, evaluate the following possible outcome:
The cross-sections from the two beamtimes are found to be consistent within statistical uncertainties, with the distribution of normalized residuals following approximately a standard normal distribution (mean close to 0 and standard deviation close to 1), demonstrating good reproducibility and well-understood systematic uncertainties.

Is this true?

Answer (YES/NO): NO